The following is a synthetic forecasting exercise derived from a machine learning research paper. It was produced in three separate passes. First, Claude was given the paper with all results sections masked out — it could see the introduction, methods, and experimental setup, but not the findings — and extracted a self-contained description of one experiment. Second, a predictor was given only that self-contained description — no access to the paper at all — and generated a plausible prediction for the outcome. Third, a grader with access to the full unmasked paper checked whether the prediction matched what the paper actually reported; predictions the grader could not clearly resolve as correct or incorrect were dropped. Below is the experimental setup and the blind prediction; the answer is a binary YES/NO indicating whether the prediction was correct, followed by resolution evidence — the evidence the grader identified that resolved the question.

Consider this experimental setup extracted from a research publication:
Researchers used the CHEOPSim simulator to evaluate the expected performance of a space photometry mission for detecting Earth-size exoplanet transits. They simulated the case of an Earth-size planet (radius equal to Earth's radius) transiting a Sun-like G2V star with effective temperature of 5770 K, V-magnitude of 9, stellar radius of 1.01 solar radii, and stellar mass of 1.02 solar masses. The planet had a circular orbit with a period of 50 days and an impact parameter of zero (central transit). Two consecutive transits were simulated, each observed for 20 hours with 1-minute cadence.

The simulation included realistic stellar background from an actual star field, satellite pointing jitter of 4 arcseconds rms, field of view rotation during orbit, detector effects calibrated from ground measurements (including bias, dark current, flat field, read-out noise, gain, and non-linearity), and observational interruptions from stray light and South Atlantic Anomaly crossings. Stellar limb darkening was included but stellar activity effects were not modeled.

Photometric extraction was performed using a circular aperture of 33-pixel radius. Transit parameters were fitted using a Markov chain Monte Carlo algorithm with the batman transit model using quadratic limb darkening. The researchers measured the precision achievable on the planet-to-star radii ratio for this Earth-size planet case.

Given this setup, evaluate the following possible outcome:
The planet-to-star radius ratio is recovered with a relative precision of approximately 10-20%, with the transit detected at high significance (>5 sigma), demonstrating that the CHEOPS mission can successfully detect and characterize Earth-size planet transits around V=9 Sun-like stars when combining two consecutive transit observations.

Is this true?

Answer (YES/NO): NO